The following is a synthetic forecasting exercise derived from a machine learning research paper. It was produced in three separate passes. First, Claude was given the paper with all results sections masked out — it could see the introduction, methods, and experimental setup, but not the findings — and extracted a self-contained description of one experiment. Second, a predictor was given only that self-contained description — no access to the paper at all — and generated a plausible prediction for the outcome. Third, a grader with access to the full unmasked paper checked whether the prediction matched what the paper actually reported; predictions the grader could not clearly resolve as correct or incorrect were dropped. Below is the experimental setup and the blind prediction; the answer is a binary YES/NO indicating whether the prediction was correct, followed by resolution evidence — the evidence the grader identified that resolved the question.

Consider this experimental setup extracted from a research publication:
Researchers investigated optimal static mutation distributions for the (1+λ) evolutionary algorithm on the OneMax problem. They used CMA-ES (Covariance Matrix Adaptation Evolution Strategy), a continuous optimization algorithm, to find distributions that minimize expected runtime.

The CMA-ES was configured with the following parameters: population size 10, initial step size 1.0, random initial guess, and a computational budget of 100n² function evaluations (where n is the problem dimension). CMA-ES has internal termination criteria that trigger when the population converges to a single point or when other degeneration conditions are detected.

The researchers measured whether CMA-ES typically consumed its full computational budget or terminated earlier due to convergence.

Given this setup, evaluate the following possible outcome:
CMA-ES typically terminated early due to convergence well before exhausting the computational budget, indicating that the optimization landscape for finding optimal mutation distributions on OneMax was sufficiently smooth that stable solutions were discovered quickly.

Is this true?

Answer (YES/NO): YES